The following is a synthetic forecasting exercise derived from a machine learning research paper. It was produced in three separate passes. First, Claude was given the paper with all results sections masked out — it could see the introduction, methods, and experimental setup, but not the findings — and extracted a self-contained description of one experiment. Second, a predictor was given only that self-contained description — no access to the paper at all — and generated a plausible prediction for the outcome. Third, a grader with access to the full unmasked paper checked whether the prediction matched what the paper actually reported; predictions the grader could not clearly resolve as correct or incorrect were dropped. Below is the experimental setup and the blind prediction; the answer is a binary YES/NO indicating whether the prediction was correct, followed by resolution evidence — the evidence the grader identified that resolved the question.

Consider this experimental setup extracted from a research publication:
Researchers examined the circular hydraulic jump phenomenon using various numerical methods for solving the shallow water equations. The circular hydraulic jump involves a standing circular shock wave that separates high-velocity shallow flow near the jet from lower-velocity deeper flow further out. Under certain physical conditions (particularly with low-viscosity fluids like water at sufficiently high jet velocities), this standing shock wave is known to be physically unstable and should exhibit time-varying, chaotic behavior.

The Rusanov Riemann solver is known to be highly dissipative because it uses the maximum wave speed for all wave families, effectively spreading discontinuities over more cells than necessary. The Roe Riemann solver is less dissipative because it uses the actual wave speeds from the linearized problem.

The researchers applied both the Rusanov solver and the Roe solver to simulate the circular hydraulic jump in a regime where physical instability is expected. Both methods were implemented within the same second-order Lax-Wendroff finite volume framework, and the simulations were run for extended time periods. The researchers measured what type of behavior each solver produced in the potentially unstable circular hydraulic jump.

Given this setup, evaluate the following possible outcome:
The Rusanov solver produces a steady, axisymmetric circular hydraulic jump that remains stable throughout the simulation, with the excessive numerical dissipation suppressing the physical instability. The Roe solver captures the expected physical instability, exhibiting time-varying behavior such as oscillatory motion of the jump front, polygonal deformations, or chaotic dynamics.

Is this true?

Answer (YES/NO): NO